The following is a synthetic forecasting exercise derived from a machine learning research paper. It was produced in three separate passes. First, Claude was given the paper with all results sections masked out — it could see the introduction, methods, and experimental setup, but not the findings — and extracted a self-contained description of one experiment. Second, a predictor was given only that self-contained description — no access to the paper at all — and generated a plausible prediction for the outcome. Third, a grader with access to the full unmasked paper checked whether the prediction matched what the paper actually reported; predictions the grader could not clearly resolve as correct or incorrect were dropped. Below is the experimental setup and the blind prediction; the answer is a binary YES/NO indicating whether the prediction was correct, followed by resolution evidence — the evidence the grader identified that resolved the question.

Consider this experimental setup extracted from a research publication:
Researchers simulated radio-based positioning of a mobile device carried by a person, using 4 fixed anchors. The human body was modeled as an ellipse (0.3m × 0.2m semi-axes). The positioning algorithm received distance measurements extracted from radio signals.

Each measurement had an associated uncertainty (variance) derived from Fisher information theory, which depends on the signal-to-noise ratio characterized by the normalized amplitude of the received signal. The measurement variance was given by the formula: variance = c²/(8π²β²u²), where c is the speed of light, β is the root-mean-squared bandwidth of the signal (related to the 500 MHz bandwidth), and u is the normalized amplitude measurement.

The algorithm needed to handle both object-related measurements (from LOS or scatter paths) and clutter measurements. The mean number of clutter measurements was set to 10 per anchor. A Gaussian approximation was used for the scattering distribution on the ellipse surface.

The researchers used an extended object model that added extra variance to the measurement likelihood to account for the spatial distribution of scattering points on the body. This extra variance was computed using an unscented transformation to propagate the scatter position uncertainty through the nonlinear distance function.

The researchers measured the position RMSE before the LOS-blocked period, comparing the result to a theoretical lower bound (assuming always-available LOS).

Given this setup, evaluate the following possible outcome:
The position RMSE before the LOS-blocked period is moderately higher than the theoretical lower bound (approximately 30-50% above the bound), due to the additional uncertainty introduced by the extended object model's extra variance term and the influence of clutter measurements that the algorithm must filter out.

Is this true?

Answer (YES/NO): NO